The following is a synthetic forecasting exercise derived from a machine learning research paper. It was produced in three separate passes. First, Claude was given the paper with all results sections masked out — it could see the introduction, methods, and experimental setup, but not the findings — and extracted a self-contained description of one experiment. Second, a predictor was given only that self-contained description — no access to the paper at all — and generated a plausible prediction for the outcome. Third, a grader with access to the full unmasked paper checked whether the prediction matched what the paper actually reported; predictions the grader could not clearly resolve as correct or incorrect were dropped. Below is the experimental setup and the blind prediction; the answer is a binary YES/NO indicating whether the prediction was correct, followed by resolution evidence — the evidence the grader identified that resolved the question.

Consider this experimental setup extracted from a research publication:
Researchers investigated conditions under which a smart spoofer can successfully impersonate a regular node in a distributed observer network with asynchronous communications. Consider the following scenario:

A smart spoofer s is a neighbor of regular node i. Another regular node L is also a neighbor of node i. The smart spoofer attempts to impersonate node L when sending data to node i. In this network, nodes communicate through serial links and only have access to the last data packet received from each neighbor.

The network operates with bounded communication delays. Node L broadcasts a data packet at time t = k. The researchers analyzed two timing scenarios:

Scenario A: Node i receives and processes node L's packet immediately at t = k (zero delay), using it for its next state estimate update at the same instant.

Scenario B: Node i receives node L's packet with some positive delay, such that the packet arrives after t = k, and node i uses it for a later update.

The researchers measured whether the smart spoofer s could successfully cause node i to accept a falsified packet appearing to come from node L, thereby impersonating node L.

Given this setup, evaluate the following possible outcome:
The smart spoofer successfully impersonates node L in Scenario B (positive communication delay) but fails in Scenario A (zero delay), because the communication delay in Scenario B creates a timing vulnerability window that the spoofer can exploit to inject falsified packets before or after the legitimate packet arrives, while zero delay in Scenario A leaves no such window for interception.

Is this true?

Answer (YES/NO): YES